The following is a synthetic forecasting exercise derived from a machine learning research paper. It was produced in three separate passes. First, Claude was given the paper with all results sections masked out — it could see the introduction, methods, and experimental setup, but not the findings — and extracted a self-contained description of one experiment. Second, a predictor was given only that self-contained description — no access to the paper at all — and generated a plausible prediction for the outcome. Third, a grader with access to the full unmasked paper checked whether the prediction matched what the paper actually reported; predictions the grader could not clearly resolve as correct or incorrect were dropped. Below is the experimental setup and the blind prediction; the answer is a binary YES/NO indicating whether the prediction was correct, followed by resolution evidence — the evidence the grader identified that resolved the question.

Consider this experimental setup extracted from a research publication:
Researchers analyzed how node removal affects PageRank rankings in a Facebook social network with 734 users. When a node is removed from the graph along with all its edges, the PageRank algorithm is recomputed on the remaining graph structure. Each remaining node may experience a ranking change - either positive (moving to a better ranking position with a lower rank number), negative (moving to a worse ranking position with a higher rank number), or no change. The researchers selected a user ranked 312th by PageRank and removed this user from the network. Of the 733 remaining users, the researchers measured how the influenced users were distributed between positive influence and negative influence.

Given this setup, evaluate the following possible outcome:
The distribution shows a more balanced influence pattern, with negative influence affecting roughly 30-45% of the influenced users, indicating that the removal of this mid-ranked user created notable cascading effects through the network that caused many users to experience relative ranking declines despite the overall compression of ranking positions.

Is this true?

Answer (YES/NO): NO